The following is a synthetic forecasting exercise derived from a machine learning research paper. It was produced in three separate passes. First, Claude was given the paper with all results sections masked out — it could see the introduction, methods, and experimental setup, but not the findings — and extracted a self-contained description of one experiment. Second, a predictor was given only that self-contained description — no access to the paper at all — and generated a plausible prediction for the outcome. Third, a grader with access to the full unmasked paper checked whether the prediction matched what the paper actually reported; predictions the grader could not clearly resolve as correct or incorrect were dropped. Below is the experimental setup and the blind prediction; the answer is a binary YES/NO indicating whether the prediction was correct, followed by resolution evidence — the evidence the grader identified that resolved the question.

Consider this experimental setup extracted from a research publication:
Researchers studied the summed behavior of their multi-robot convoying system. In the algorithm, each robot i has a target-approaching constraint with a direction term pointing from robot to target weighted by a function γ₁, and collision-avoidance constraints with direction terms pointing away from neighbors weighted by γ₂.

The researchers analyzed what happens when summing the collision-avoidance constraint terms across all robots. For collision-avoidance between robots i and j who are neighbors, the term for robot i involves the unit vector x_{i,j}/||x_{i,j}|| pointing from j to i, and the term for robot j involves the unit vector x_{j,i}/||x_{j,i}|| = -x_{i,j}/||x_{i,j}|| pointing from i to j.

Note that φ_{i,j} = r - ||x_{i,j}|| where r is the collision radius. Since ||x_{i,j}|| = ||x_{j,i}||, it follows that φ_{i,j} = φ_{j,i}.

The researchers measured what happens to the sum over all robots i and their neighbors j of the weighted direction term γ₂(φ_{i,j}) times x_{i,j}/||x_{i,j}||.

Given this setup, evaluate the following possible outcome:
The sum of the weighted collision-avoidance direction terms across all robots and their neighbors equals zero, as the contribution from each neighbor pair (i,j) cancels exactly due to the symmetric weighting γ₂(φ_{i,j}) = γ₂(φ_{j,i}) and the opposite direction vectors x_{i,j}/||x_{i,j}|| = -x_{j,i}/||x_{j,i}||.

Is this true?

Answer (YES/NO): YES